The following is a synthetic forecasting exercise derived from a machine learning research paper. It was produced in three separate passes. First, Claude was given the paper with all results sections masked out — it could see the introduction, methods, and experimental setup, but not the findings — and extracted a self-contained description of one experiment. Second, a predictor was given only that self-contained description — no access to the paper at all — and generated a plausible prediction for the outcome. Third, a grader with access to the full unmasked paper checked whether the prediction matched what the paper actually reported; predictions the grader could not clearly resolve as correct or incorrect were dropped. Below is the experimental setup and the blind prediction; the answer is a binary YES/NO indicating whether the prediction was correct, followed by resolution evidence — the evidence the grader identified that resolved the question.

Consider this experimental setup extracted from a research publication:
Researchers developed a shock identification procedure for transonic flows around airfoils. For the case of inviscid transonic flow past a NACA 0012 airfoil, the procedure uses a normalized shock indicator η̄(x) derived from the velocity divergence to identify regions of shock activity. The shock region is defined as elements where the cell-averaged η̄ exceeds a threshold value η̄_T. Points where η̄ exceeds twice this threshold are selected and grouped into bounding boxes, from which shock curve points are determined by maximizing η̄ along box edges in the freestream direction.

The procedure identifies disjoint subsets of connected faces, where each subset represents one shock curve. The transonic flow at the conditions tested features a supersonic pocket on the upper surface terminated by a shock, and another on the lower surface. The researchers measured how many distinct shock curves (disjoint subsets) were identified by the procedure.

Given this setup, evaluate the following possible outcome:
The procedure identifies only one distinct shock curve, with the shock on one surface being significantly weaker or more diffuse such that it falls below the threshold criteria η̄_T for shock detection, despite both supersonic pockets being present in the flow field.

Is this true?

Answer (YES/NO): NO